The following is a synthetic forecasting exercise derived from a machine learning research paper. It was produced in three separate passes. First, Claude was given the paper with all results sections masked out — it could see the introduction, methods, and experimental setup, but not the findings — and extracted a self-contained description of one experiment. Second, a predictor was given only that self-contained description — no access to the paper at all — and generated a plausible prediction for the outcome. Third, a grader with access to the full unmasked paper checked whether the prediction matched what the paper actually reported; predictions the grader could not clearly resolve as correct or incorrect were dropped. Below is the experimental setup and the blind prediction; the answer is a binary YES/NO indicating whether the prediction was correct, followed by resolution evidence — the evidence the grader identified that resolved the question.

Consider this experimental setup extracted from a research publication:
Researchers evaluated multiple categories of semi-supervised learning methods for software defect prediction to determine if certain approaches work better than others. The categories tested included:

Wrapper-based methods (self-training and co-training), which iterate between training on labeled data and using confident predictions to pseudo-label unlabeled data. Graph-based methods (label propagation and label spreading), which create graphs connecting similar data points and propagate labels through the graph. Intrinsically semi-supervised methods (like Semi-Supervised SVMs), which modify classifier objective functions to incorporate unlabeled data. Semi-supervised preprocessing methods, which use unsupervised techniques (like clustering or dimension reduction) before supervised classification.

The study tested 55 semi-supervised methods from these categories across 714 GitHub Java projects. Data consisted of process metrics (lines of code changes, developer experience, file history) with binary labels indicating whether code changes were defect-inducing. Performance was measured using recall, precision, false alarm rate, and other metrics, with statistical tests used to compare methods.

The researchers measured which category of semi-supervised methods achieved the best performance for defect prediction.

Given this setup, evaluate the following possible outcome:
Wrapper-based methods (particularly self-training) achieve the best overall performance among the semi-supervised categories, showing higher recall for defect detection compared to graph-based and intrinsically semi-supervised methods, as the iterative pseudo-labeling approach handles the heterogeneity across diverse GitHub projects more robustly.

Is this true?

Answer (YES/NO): NO